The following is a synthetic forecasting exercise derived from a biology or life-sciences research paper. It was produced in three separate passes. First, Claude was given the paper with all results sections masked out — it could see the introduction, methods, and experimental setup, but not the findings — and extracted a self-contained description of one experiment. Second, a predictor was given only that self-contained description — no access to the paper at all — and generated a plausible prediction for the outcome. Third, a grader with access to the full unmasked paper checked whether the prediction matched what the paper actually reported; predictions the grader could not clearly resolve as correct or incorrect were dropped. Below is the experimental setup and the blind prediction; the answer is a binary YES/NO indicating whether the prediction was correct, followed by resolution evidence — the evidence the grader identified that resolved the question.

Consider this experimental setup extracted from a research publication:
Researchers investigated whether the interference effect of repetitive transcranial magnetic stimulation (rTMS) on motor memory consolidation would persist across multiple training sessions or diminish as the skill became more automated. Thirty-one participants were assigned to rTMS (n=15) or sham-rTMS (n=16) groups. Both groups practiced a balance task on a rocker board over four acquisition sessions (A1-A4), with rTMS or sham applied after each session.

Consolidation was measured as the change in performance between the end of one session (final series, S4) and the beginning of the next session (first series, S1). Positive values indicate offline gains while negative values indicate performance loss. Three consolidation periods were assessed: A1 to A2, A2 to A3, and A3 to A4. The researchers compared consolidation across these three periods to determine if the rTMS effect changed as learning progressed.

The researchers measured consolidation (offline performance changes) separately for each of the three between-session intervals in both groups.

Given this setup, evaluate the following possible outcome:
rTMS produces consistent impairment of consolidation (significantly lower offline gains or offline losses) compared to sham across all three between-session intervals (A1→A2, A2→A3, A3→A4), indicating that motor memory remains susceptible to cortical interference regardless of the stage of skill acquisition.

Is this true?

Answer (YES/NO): NO